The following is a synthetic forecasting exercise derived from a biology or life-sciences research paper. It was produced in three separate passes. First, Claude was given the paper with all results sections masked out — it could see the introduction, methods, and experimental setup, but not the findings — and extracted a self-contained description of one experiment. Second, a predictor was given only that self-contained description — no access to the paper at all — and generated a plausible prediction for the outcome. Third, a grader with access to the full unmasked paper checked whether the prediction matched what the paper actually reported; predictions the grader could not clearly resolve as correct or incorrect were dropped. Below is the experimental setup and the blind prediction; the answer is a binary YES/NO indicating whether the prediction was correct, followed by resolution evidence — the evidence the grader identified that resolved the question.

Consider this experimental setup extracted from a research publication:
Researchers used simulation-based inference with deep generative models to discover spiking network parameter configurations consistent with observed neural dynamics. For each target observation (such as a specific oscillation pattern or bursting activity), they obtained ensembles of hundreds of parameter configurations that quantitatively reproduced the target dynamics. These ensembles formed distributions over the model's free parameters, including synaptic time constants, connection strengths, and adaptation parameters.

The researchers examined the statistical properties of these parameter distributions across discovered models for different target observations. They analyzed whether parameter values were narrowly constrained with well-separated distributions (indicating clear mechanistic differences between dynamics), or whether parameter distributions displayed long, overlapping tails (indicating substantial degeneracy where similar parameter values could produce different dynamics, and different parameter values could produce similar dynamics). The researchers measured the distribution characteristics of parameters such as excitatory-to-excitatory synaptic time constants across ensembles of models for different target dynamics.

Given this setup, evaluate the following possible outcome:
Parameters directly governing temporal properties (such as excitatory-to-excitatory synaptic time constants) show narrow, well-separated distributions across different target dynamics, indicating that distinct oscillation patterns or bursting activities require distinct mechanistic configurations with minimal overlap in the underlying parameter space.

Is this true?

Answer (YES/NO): NO